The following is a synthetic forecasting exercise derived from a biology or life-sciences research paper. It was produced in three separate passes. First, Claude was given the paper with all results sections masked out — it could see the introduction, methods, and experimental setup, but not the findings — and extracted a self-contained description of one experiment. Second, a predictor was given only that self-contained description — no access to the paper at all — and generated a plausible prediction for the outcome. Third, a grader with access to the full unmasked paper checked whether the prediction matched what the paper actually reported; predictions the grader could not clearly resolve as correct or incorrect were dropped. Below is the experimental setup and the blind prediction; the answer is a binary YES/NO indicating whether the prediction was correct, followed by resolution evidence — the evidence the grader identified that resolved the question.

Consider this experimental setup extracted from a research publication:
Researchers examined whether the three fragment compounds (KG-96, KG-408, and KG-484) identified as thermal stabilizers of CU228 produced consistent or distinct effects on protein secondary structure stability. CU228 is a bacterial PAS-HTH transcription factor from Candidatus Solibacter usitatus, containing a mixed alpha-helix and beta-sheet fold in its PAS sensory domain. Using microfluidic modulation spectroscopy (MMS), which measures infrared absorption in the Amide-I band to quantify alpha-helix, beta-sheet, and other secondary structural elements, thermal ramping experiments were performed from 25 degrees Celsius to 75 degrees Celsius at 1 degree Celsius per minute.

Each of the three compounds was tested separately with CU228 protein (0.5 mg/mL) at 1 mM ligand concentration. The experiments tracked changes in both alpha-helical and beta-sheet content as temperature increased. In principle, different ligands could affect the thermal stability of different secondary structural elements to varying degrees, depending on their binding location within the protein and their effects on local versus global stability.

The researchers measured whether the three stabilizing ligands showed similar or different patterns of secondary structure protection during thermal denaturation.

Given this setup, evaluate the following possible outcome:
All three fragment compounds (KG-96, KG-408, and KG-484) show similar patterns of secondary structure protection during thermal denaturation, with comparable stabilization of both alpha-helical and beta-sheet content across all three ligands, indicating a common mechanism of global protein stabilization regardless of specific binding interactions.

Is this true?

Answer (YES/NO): NO